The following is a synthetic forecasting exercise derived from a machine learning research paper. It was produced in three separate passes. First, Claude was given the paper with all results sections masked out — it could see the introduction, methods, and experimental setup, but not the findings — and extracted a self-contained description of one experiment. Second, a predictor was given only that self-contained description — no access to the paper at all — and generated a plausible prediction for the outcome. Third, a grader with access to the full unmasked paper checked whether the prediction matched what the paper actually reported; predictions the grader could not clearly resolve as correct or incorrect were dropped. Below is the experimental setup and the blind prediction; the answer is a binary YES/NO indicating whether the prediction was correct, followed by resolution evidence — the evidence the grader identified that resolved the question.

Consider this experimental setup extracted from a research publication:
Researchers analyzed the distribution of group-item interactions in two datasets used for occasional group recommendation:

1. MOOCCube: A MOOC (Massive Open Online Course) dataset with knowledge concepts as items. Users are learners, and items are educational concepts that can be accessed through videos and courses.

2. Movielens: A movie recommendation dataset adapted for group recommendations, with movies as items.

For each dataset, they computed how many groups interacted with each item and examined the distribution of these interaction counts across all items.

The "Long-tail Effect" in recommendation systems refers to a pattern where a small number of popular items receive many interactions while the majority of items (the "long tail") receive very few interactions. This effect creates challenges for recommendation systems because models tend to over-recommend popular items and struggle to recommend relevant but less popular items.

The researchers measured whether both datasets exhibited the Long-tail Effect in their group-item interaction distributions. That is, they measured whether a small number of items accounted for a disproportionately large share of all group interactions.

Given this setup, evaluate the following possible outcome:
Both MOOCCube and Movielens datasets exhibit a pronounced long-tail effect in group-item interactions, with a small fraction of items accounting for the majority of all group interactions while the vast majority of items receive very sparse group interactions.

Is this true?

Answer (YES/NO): YES